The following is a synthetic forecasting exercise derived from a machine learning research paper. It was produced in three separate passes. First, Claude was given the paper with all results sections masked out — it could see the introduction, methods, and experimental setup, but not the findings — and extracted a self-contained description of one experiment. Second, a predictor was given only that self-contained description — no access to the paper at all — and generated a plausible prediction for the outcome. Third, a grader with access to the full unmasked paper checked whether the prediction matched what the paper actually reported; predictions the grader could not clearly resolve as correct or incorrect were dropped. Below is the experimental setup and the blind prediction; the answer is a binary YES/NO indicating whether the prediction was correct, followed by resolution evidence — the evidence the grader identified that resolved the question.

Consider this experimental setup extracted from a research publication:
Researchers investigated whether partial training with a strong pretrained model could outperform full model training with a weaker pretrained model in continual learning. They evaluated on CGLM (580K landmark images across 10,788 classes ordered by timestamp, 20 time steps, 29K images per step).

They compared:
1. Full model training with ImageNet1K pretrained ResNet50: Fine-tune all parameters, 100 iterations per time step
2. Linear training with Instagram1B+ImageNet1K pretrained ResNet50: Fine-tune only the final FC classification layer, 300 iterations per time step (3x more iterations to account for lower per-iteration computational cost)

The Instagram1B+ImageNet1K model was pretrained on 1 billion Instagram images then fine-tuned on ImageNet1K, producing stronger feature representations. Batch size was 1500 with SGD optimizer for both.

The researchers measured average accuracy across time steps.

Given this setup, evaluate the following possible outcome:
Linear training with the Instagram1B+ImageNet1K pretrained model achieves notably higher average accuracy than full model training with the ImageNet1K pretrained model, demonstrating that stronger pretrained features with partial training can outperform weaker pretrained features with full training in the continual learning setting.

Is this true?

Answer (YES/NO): YES